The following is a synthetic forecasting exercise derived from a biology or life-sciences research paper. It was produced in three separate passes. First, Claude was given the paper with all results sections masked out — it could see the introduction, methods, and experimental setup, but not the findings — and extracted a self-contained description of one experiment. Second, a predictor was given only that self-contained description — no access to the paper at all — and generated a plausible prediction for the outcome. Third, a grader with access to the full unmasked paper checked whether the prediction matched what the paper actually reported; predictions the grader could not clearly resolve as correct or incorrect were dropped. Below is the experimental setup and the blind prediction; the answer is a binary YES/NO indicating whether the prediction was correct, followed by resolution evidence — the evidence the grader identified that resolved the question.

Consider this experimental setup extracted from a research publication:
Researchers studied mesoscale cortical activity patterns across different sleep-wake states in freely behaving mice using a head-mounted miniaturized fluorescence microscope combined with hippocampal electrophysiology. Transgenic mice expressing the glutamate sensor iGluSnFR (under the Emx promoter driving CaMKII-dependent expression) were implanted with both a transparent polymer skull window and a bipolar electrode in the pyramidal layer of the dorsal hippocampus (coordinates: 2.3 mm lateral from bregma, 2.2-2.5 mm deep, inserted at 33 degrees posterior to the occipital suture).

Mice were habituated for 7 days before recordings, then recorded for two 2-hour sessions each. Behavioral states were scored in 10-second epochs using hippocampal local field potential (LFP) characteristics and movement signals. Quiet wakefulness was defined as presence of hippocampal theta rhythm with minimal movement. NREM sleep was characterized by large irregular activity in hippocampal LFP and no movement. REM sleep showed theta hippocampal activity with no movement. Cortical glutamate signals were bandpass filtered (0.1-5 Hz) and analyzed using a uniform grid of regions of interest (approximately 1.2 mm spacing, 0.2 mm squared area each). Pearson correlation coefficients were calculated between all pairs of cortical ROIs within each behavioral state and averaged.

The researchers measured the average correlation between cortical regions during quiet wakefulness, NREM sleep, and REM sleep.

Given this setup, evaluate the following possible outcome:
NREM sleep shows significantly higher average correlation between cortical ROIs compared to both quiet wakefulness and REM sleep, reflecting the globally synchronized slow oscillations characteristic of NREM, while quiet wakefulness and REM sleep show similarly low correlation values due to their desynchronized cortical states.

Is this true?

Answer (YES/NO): NO